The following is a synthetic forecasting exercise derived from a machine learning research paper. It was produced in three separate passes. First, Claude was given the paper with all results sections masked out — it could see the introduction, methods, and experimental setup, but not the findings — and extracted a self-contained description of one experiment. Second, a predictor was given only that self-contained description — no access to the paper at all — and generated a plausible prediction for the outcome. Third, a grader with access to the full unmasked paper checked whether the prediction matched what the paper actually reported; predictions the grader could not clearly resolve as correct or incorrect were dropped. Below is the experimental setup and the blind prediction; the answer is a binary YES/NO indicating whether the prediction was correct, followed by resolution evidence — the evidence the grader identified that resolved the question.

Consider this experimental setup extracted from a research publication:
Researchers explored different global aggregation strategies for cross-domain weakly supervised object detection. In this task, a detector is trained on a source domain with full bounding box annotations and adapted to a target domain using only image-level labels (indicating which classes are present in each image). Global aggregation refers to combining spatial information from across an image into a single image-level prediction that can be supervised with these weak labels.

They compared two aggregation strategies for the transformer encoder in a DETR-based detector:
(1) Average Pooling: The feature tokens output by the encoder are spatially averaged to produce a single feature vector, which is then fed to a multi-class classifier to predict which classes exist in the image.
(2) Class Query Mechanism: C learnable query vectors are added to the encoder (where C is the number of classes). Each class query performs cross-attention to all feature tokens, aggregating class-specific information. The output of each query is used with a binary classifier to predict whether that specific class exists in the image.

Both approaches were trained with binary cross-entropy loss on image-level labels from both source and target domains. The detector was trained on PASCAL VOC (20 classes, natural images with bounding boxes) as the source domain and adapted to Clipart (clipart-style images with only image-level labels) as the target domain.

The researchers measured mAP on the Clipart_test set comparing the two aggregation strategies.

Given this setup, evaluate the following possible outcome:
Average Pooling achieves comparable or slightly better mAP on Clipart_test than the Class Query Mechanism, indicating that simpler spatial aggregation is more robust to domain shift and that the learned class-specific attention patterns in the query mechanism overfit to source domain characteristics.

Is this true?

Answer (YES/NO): NO